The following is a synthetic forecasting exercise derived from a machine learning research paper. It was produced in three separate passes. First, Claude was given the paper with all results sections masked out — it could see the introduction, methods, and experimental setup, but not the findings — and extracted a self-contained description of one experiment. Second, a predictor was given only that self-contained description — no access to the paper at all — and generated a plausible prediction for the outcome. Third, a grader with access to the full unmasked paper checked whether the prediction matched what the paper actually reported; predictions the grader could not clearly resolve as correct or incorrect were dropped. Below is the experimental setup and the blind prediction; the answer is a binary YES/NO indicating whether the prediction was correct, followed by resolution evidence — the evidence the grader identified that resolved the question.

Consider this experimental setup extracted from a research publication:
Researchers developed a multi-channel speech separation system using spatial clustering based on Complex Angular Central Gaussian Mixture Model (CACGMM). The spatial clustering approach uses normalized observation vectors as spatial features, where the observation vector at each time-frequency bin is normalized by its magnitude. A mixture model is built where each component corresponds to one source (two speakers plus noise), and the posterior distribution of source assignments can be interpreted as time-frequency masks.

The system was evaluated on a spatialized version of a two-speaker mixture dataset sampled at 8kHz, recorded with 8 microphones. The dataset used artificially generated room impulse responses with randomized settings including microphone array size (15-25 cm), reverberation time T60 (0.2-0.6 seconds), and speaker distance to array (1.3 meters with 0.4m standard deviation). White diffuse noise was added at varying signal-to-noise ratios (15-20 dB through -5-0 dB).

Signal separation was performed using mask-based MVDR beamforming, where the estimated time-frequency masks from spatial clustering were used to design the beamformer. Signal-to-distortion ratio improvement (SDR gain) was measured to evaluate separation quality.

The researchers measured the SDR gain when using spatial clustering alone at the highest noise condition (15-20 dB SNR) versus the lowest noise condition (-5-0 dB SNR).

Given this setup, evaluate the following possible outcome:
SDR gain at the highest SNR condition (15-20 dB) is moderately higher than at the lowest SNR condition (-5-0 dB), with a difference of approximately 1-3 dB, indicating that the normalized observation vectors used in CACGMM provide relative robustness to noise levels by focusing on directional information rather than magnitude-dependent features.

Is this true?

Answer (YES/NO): NO